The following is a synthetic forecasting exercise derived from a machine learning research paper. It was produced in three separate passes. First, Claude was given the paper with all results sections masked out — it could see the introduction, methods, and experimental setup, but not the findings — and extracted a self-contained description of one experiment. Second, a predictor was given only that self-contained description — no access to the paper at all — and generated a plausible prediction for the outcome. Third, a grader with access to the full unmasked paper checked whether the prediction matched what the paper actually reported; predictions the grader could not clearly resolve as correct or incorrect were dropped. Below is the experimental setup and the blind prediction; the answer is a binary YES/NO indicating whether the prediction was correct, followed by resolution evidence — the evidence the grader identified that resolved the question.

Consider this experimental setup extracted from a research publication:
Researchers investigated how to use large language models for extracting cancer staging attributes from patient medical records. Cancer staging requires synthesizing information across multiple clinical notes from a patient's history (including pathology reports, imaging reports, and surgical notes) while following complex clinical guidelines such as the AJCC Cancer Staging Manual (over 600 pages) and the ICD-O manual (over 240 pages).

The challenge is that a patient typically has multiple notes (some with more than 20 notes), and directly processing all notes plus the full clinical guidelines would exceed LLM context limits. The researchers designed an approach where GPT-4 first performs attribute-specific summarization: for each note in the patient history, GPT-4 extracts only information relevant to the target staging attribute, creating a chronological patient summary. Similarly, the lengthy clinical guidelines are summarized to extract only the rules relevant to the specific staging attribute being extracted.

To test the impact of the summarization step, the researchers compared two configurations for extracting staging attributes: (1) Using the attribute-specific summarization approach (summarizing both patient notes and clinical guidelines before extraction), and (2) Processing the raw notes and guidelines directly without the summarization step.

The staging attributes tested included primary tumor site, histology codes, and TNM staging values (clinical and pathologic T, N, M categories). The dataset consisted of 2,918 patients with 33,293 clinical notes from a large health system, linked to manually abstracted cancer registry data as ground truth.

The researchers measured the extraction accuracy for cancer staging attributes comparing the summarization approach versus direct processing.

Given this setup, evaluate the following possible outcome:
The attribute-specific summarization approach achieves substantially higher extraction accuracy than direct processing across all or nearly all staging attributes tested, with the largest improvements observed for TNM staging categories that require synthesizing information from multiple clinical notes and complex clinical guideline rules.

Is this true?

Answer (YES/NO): NO